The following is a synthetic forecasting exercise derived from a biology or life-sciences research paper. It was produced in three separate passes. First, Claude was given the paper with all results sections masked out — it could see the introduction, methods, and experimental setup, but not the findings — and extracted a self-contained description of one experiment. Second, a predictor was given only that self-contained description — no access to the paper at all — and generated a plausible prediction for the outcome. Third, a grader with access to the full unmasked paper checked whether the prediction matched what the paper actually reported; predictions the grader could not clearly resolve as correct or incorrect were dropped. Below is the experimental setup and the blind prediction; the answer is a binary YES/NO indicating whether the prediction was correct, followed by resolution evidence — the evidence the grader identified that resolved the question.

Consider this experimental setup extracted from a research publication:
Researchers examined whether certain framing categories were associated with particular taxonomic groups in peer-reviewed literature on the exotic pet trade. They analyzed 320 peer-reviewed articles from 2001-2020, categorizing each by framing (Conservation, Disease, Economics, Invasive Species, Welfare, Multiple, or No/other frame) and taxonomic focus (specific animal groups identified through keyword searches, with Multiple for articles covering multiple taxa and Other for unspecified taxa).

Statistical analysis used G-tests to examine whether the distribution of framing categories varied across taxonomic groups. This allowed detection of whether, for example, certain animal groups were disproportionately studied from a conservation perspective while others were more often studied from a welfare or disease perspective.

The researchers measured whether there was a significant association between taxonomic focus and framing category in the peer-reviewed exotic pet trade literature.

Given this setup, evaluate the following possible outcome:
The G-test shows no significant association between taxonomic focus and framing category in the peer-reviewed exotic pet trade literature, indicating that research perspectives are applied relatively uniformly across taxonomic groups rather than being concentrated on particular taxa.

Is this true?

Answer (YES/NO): NO